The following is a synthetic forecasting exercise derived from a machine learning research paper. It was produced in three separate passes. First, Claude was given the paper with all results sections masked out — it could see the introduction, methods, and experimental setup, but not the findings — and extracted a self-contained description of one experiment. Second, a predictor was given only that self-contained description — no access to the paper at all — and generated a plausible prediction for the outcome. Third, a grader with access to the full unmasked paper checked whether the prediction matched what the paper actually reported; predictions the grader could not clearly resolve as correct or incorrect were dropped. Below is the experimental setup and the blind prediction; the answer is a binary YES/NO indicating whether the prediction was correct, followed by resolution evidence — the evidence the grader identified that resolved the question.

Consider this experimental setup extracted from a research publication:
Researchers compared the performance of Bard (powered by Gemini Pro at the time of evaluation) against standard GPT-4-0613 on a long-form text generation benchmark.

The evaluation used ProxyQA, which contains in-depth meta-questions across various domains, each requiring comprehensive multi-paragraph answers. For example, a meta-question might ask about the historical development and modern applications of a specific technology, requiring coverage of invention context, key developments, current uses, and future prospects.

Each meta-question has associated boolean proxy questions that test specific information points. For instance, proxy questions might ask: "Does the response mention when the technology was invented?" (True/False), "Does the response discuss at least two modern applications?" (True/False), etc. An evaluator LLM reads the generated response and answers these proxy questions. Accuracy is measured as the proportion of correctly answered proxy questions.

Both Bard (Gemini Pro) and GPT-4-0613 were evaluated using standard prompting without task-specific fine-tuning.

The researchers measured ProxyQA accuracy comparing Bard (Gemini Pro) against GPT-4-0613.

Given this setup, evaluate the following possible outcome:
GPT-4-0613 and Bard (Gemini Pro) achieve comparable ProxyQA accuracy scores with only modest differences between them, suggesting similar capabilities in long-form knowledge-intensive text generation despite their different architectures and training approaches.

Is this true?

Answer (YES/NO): YES